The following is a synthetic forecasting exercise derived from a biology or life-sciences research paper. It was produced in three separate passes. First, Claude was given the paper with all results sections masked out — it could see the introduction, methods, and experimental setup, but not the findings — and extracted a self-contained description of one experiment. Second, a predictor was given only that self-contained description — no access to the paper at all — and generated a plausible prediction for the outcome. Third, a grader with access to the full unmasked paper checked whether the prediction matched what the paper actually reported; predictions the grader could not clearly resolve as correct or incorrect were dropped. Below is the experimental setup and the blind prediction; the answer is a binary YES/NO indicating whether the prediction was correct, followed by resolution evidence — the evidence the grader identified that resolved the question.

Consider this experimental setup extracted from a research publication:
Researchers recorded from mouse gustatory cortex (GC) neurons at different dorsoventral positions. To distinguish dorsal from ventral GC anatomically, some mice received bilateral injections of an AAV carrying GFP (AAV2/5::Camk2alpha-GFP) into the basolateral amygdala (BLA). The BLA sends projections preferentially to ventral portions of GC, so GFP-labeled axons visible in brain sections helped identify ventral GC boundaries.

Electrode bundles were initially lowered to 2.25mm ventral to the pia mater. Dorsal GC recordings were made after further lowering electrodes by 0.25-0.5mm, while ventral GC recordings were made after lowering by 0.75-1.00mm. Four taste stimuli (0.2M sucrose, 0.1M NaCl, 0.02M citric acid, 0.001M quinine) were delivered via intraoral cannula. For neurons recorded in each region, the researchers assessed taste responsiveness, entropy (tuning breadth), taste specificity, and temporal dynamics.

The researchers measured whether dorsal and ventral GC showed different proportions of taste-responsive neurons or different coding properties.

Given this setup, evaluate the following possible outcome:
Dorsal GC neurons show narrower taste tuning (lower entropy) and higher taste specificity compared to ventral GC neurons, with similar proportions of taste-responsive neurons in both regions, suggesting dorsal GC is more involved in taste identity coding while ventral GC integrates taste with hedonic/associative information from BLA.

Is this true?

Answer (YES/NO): NO